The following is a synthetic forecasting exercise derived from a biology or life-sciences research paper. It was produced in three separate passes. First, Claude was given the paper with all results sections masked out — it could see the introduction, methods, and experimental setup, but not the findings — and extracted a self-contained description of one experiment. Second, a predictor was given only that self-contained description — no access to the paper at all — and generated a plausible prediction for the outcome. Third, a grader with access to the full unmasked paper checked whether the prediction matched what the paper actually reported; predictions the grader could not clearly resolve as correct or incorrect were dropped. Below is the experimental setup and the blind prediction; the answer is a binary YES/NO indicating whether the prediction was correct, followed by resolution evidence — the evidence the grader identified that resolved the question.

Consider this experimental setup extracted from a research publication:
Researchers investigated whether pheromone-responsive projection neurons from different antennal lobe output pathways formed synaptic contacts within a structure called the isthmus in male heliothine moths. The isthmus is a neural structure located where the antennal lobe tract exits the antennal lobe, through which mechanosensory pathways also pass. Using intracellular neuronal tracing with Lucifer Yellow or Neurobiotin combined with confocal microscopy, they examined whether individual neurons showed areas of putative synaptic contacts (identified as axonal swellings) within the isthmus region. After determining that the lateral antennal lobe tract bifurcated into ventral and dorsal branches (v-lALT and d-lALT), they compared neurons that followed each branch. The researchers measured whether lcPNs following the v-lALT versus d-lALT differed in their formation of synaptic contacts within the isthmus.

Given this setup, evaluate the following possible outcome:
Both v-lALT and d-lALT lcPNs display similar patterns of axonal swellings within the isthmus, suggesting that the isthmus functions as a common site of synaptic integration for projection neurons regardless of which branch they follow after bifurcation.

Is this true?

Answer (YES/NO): NO